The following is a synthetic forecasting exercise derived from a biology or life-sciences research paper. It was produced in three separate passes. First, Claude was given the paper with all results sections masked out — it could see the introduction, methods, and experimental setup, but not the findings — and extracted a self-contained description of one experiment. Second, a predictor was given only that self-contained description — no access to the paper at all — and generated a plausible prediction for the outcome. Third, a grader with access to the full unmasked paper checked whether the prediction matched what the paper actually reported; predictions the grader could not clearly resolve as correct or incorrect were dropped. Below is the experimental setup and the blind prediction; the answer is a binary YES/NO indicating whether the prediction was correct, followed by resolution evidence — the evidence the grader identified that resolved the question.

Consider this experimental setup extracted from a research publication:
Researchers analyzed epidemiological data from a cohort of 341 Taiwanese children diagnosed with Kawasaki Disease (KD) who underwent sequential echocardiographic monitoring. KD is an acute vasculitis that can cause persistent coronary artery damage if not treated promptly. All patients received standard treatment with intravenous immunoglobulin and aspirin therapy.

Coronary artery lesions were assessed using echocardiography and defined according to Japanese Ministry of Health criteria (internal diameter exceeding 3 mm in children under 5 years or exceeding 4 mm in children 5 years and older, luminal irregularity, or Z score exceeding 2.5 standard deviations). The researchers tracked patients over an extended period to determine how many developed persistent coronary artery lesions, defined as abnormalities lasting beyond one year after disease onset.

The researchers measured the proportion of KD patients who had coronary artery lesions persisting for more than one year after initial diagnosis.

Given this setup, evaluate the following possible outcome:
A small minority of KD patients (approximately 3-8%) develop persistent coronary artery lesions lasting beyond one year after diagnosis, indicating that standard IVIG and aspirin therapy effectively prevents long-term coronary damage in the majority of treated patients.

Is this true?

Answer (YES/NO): YES